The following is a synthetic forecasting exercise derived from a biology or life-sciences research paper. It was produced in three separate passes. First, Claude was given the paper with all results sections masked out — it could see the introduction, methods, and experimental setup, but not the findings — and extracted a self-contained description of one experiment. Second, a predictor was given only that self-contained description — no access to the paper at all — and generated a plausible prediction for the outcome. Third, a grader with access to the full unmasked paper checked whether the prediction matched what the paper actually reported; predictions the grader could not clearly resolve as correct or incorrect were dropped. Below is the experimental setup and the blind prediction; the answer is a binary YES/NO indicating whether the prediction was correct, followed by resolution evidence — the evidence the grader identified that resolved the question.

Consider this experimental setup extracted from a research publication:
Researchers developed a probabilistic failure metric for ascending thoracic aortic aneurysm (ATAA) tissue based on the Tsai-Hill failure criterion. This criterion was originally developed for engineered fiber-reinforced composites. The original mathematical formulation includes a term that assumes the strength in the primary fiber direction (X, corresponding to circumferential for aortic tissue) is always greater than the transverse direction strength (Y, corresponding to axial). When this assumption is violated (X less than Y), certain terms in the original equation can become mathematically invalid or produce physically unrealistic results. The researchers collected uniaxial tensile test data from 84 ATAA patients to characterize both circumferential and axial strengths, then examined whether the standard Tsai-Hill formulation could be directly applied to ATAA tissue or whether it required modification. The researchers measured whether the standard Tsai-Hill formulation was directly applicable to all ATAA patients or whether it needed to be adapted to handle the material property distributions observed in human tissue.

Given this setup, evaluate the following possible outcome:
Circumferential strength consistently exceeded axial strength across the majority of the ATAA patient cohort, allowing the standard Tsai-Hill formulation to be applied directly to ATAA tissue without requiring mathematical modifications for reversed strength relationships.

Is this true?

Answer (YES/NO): NO